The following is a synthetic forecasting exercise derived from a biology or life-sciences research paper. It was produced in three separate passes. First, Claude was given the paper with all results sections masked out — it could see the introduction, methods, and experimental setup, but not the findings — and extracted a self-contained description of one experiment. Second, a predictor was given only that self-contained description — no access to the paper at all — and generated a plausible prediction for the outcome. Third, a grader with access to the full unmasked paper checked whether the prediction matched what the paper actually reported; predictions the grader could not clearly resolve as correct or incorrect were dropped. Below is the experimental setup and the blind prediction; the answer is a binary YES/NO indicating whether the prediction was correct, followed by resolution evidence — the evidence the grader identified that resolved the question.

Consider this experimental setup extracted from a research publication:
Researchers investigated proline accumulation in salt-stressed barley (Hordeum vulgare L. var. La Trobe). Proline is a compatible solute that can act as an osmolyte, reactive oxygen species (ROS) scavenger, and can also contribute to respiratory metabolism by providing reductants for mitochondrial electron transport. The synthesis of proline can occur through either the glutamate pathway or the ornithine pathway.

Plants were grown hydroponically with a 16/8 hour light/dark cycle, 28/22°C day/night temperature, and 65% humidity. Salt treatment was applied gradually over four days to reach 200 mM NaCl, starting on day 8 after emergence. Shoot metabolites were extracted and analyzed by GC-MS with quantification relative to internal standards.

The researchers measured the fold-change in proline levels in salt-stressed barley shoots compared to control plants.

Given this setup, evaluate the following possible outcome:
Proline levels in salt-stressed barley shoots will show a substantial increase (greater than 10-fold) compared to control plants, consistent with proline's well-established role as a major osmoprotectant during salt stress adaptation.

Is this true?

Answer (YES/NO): YES